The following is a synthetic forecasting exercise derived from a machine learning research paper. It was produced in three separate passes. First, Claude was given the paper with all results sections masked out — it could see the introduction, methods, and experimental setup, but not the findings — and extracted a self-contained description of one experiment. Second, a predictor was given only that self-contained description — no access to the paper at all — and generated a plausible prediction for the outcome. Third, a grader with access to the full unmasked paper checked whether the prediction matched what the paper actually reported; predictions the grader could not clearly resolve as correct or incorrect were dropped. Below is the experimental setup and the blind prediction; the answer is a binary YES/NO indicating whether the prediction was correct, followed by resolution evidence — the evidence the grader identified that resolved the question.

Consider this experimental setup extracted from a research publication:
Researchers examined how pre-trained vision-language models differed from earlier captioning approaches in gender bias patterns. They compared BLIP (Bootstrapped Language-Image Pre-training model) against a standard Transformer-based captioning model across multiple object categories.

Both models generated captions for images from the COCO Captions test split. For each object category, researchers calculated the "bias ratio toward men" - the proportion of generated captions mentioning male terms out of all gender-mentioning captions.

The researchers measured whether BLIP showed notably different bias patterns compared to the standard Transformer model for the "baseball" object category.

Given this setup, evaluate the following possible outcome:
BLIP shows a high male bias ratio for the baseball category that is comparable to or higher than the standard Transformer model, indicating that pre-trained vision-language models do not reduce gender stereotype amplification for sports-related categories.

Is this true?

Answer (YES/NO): YES